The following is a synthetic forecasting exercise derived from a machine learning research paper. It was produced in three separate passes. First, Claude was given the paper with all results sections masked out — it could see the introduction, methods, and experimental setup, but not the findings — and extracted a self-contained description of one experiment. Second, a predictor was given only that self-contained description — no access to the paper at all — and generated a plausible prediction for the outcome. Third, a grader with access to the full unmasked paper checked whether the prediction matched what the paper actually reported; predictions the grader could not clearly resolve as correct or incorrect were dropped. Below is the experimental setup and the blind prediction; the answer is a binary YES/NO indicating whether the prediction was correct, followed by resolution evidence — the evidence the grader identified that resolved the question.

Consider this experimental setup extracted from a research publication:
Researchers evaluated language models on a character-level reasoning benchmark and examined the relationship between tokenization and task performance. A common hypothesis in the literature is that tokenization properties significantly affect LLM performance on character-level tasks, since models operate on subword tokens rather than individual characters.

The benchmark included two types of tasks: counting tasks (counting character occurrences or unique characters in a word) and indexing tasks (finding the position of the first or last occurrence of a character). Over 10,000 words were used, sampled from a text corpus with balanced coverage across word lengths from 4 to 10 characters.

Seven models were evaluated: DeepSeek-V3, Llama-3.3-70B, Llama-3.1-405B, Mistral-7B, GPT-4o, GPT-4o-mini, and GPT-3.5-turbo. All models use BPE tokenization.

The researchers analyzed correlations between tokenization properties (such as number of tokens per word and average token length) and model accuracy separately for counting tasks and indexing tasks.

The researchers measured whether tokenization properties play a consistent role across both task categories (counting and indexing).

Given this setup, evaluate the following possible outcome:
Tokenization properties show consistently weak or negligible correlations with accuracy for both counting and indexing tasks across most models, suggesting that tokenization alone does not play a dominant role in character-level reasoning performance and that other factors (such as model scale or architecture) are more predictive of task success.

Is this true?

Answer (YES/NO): NO